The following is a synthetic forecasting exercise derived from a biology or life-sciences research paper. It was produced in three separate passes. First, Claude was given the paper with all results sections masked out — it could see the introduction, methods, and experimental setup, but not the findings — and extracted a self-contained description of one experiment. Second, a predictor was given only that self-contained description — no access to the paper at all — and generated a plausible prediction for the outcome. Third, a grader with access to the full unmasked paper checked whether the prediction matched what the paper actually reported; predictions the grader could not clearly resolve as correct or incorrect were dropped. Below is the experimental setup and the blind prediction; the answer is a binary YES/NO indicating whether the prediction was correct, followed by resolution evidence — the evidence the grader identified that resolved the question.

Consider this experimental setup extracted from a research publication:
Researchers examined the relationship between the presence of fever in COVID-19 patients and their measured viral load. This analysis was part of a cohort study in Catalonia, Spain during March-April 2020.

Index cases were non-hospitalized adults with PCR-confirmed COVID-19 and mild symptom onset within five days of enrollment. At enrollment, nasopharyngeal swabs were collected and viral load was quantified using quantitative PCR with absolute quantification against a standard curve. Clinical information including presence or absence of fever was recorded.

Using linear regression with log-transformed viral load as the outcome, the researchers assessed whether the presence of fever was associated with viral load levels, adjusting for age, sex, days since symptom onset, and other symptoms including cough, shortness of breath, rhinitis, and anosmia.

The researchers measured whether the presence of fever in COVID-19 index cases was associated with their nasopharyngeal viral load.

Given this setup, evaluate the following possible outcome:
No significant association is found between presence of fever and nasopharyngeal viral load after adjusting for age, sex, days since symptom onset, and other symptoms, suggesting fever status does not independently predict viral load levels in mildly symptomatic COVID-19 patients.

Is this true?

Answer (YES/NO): NO